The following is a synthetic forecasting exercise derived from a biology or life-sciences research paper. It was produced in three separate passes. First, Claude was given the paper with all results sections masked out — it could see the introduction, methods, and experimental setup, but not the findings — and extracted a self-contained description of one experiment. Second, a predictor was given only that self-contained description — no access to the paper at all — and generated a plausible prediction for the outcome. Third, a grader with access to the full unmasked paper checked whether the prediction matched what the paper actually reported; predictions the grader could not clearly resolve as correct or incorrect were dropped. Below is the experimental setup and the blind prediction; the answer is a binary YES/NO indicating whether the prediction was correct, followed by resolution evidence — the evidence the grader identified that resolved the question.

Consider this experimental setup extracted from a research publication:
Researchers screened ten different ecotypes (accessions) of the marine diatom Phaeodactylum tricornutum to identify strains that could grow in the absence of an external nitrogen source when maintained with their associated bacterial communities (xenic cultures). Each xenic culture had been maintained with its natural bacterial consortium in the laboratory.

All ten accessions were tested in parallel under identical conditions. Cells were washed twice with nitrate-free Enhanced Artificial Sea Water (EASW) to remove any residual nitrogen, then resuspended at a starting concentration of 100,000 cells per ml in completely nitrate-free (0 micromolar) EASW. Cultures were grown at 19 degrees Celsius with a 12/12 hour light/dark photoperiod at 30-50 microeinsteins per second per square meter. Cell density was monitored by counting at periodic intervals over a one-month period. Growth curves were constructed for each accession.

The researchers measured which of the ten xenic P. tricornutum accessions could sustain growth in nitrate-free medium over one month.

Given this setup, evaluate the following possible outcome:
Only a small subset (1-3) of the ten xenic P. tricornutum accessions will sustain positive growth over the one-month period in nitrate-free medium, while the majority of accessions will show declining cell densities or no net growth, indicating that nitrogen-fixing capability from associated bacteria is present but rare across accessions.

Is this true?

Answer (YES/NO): YES